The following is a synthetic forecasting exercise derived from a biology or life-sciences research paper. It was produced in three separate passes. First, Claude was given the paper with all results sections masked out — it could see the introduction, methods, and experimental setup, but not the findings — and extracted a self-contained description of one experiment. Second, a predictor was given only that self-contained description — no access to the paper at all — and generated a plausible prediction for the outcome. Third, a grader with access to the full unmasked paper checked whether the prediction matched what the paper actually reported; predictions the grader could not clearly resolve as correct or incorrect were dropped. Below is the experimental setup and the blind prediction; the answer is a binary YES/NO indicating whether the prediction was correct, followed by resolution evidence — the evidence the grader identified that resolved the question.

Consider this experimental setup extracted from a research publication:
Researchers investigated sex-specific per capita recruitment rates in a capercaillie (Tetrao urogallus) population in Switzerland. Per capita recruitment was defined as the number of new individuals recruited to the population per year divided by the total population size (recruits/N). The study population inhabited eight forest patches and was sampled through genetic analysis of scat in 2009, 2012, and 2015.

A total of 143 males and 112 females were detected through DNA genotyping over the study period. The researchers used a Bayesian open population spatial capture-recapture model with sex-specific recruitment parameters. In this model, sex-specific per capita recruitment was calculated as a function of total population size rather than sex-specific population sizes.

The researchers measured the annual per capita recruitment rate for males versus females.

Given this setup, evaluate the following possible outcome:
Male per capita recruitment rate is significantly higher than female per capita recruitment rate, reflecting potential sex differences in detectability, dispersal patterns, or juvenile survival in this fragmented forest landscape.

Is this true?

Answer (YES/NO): NO